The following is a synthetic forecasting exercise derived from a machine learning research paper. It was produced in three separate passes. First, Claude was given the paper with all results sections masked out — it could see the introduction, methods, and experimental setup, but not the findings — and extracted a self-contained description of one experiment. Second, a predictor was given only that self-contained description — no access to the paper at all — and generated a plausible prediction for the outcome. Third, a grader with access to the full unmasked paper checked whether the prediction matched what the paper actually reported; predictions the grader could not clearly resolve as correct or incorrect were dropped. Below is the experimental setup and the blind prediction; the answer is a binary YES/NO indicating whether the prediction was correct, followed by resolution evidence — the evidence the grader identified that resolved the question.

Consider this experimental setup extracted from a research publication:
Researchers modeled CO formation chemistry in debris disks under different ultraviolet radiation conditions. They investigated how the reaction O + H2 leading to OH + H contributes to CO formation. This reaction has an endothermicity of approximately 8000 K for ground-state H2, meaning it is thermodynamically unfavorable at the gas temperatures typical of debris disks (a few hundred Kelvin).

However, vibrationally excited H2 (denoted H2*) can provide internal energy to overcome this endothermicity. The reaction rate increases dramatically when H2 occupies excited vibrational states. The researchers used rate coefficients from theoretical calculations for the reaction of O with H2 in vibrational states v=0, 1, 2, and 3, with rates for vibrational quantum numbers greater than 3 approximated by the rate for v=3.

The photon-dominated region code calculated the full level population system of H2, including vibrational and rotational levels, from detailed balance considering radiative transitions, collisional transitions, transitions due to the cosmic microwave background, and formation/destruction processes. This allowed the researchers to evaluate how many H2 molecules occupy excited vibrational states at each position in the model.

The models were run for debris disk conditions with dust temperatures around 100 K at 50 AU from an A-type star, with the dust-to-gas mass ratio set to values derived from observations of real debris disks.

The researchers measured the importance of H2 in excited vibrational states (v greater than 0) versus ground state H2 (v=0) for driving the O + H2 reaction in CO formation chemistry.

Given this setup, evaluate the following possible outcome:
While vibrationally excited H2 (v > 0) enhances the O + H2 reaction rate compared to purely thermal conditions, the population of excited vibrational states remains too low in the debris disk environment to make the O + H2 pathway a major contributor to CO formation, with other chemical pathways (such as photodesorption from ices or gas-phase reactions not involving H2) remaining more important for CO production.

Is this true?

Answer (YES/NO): NO